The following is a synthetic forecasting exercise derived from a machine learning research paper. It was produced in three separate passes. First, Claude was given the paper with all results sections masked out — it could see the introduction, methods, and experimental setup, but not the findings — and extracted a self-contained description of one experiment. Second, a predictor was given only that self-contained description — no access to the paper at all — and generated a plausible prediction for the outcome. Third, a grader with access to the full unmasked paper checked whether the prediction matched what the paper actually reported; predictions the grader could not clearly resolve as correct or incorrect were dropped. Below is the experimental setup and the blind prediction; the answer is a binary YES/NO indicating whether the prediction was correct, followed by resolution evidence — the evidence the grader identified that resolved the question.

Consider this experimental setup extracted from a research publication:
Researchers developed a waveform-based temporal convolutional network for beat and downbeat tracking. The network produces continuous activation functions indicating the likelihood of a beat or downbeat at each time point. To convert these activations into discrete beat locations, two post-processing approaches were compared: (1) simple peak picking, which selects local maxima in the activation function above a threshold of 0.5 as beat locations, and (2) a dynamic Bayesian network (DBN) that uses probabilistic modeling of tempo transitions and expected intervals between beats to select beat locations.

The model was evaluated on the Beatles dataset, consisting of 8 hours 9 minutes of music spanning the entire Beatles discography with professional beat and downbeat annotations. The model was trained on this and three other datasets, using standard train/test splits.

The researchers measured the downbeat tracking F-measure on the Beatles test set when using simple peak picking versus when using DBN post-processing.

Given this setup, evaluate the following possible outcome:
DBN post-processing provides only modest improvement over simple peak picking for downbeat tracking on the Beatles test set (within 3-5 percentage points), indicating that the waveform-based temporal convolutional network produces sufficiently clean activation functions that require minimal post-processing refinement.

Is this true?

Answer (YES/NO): YES